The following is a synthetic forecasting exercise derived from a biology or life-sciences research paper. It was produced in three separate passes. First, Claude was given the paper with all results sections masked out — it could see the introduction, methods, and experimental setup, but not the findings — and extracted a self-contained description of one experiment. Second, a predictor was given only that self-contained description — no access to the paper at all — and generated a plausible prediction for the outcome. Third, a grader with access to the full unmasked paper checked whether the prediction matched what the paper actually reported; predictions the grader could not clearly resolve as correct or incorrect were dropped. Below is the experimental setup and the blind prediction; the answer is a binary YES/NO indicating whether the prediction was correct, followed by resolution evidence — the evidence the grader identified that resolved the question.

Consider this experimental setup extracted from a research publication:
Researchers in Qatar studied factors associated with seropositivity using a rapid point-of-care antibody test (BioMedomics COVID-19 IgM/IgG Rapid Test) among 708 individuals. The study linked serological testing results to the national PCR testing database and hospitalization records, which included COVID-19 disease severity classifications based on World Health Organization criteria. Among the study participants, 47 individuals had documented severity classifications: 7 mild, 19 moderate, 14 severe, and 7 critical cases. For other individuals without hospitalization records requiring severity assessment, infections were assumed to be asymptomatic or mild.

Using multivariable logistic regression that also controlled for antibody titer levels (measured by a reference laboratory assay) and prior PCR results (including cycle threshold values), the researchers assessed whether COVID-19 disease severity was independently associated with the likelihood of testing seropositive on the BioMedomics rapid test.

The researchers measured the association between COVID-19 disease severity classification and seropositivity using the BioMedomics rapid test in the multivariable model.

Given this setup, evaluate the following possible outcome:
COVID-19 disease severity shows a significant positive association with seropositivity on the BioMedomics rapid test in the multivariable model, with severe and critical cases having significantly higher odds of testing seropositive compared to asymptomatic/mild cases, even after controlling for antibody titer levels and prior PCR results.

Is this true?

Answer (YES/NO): NO